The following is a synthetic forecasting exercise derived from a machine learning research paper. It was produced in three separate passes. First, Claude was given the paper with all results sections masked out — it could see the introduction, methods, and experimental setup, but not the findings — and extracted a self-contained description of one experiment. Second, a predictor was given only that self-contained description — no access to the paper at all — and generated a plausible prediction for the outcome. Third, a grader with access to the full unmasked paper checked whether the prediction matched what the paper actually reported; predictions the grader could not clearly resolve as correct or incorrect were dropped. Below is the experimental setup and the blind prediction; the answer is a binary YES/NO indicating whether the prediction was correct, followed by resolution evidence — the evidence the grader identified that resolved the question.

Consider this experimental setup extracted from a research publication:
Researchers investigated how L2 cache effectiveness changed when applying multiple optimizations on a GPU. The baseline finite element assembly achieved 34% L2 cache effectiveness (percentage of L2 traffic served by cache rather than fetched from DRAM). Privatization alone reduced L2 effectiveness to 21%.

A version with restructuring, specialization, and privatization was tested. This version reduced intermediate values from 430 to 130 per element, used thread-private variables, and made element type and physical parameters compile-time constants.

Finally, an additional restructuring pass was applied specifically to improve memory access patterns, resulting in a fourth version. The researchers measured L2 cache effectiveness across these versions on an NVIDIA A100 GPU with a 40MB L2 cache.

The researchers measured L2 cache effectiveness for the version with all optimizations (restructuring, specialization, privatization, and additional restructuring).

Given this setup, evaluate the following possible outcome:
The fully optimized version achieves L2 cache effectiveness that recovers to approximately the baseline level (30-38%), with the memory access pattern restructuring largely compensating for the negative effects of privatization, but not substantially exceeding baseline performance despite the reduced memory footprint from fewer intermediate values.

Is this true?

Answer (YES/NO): NO